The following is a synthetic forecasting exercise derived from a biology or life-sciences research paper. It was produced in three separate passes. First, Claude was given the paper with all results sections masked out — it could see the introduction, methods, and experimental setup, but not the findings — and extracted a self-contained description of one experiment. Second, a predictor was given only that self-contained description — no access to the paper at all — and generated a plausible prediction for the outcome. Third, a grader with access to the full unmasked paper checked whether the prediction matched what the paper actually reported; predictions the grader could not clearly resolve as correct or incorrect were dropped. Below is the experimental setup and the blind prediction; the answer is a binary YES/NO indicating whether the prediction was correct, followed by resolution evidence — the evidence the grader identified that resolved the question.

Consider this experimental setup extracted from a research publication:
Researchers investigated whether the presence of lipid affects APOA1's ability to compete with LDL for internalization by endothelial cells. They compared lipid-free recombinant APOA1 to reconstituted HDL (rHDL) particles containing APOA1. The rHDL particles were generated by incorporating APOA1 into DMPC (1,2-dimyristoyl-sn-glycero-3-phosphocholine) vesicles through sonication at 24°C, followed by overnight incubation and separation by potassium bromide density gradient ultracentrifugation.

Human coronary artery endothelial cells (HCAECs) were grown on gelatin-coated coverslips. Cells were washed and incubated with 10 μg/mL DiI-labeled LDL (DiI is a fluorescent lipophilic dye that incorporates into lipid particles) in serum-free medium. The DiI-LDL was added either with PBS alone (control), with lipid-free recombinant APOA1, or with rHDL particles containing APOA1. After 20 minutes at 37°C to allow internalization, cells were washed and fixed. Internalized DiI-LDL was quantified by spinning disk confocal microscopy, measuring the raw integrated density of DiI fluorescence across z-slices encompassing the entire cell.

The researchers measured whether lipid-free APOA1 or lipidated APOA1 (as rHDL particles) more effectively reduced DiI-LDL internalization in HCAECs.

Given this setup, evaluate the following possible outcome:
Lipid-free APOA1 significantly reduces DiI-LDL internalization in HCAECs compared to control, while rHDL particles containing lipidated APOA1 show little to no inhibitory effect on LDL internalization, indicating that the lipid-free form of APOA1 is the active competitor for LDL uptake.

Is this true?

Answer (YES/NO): NO